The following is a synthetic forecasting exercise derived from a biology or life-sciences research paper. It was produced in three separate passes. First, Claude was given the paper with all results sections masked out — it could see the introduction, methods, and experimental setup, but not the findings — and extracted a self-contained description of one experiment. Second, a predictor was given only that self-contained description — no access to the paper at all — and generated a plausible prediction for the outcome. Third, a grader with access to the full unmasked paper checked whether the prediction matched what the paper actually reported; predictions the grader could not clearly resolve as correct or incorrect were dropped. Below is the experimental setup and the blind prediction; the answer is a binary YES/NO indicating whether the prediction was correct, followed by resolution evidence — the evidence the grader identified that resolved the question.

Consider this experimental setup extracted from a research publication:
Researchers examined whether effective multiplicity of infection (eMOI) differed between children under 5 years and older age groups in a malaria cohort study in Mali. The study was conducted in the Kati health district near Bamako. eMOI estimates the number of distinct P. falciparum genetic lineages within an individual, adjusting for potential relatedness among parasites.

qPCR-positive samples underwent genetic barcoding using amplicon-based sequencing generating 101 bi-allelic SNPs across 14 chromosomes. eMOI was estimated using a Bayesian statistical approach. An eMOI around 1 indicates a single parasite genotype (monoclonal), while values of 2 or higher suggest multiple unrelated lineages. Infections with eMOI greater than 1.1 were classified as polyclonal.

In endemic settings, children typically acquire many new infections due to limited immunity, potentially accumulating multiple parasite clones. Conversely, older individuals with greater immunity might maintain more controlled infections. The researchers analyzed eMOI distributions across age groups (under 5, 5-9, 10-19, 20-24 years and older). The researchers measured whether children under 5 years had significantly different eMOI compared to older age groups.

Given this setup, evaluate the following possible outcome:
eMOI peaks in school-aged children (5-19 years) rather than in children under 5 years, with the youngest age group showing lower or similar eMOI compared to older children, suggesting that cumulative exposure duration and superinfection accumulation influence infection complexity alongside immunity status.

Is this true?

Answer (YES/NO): YES